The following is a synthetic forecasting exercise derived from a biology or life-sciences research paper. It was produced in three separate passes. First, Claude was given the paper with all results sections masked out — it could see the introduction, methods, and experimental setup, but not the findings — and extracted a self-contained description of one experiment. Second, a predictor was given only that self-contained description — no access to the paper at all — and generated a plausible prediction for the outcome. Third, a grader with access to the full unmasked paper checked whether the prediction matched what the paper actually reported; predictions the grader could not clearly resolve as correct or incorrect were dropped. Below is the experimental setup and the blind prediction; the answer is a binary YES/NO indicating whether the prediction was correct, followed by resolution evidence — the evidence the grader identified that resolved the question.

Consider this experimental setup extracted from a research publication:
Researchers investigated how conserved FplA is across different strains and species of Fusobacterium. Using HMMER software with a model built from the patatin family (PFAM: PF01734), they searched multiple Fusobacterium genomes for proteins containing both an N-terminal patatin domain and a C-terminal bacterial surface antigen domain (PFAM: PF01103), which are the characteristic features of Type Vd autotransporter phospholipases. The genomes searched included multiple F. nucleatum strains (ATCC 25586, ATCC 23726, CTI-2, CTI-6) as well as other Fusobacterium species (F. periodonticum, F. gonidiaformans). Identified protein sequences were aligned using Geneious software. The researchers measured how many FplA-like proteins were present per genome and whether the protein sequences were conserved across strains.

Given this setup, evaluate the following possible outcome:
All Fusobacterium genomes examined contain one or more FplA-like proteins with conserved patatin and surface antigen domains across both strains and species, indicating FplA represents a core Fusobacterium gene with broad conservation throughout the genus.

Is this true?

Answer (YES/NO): NO